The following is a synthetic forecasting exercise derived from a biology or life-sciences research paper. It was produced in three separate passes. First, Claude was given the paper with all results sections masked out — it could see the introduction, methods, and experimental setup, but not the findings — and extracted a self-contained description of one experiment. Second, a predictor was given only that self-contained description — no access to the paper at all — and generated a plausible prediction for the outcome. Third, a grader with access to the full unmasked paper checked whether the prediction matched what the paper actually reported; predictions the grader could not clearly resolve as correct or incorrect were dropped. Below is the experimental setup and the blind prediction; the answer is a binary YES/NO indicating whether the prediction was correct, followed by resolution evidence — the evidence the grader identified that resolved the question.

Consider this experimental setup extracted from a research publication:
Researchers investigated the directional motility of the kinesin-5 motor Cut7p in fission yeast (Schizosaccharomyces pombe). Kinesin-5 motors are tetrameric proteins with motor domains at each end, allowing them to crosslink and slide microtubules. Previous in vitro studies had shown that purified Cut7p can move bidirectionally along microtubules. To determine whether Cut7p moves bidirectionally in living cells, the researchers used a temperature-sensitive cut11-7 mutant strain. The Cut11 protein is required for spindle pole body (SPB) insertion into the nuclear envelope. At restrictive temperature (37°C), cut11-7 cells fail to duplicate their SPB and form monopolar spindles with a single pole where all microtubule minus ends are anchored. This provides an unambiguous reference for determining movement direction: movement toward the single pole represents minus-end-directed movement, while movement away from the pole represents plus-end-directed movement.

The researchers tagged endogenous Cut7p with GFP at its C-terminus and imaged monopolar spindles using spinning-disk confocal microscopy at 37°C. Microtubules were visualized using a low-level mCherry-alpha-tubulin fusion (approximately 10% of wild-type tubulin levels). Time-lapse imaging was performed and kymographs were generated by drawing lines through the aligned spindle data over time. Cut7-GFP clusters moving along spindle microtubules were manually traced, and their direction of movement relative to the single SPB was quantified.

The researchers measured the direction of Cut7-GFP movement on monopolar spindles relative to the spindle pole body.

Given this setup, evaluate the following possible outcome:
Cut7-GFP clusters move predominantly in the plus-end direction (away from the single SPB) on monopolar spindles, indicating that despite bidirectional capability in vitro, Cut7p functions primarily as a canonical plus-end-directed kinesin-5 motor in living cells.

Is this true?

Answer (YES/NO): NO